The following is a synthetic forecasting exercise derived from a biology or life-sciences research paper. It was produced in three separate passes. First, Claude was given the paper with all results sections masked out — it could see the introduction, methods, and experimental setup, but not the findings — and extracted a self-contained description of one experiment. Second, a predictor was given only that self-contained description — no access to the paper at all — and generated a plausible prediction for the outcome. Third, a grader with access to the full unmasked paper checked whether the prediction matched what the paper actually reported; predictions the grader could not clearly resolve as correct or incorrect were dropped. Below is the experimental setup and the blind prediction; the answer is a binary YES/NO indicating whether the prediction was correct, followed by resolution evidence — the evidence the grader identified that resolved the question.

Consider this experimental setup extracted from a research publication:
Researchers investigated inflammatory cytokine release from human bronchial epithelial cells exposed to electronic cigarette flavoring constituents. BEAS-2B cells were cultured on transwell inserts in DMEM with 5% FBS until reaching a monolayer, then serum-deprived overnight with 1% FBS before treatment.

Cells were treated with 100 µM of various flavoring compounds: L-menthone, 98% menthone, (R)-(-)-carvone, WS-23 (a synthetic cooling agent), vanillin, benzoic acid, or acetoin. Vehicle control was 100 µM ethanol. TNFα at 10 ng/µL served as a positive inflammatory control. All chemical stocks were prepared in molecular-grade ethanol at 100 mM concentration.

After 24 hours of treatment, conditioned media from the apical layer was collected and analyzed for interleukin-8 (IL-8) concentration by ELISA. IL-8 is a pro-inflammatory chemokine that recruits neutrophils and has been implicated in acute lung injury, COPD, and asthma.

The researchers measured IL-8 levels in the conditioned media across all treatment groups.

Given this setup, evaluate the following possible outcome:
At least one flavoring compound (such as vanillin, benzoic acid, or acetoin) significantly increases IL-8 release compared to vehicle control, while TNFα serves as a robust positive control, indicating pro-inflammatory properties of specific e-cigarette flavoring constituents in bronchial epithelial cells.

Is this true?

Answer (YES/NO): NO